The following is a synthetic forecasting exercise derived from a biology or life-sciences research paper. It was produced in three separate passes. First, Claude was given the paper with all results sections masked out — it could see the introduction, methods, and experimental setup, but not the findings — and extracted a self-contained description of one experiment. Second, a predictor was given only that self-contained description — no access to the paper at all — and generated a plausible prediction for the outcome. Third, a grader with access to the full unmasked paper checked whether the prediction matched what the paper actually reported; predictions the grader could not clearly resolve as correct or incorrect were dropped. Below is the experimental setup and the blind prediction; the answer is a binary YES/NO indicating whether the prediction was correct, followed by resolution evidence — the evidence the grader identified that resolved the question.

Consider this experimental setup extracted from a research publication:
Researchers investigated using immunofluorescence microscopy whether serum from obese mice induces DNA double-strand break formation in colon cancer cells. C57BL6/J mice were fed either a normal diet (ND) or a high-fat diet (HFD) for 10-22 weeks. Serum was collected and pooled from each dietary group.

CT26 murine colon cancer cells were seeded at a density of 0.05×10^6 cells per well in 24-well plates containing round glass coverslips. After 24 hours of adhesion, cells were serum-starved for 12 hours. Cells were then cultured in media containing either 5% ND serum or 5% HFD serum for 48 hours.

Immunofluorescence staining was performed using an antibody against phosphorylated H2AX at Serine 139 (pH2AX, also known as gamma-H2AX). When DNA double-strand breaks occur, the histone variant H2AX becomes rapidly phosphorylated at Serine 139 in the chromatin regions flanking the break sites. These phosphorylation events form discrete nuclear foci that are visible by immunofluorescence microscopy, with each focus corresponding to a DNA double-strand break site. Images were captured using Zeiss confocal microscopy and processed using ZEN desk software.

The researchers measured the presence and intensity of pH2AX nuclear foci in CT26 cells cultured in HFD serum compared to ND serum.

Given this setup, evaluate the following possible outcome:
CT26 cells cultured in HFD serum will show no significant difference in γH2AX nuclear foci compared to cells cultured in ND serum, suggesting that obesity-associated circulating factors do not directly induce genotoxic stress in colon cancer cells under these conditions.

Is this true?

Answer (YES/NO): NO